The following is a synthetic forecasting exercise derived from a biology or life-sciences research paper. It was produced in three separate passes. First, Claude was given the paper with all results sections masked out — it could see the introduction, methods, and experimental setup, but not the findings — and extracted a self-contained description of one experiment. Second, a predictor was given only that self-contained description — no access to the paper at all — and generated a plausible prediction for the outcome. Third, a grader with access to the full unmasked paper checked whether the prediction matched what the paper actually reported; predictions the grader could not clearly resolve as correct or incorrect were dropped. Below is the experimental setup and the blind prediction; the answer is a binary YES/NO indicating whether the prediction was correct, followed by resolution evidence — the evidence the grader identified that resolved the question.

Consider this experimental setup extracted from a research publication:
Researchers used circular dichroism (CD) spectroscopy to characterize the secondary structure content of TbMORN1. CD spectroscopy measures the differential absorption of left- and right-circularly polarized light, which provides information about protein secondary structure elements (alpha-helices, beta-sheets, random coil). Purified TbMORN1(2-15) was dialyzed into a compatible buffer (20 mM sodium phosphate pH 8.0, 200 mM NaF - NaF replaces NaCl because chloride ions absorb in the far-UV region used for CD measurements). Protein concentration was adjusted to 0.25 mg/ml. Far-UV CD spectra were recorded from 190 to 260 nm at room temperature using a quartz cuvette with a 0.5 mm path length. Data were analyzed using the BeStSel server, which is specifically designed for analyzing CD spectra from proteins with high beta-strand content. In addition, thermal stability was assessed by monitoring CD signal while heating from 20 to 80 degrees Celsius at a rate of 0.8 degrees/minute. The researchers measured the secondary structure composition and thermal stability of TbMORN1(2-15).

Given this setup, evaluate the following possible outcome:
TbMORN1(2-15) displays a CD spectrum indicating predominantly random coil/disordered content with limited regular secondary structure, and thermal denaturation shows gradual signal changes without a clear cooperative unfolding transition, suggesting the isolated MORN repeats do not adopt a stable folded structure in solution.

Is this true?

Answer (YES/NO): NO